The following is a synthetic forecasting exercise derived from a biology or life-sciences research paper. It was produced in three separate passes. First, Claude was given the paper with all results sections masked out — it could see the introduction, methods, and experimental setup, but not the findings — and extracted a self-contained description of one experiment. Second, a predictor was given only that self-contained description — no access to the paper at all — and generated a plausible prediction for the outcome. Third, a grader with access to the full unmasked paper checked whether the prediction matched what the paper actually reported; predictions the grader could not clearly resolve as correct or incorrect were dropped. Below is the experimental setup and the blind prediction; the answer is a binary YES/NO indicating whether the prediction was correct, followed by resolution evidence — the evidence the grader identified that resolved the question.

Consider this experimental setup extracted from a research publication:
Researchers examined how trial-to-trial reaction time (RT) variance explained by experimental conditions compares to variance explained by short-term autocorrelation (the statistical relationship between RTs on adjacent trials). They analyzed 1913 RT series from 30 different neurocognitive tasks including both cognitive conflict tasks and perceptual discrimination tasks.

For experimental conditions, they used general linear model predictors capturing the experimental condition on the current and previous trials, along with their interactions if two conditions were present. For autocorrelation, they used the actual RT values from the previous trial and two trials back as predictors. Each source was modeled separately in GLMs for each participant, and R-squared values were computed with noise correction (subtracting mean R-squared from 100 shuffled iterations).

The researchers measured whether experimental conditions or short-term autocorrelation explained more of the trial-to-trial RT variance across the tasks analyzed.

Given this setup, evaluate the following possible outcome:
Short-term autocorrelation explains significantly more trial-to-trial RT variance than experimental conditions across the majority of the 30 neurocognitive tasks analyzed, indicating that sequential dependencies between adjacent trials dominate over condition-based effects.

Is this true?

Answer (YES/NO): YES